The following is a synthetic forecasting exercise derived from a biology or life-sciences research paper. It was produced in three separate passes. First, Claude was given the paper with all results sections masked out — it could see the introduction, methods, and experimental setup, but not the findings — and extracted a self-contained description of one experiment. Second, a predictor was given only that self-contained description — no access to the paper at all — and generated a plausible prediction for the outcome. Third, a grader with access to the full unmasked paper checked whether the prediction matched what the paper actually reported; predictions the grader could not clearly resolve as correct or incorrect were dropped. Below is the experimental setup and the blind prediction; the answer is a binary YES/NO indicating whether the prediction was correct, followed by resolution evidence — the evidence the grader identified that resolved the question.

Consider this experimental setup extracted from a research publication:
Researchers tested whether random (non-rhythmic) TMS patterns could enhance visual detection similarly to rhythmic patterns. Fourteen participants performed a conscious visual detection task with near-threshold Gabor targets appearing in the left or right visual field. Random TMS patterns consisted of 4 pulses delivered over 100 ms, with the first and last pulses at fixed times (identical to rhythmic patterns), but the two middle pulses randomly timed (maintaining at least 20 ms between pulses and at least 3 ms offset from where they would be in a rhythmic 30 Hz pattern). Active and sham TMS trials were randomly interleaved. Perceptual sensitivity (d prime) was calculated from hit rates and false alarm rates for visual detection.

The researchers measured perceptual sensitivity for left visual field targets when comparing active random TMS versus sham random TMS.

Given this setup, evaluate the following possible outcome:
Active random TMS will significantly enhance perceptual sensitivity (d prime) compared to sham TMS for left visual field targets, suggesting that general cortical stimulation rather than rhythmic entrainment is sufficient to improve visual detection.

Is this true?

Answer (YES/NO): NO